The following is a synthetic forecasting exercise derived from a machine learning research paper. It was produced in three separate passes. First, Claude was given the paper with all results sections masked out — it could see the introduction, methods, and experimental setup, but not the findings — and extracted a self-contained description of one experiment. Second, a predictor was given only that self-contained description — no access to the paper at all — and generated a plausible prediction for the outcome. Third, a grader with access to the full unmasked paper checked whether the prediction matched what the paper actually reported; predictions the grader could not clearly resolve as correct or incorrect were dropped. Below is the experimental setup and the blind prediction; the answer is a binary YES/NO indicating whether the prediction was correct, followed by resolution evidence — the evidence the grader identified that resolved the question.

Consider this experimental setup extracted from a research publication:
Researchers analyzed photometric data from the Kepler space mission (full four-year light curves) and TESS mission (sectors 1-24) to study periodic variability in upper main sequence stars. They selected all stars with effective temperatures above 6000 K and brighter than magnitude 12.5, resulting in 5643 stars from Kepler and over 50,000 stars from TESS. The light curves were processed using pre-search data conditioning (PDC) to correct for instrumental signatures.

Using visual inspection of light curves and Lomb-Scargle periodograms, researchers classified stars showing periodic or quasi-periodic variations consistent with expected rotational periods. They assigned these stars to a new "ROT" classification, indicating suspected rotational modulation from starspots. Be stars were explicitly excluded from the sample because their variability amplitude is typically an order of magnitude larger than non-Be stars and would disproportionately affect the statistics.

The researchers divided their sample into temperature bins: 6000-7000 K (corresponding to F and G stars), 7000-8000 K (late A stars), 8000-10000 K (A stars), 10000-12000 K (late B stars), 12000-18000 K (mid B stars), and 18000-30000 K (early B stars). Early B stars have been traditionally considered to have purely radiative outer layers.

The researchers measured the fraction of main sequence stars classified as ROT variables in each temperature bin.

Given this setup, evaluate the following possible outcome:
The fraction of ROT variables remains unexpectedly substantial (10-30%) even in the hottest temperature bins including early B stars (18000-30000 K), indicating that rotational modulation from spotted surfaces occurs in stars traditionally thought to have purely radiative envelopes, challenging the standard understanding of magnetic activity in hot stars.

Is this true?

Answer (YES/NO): YES